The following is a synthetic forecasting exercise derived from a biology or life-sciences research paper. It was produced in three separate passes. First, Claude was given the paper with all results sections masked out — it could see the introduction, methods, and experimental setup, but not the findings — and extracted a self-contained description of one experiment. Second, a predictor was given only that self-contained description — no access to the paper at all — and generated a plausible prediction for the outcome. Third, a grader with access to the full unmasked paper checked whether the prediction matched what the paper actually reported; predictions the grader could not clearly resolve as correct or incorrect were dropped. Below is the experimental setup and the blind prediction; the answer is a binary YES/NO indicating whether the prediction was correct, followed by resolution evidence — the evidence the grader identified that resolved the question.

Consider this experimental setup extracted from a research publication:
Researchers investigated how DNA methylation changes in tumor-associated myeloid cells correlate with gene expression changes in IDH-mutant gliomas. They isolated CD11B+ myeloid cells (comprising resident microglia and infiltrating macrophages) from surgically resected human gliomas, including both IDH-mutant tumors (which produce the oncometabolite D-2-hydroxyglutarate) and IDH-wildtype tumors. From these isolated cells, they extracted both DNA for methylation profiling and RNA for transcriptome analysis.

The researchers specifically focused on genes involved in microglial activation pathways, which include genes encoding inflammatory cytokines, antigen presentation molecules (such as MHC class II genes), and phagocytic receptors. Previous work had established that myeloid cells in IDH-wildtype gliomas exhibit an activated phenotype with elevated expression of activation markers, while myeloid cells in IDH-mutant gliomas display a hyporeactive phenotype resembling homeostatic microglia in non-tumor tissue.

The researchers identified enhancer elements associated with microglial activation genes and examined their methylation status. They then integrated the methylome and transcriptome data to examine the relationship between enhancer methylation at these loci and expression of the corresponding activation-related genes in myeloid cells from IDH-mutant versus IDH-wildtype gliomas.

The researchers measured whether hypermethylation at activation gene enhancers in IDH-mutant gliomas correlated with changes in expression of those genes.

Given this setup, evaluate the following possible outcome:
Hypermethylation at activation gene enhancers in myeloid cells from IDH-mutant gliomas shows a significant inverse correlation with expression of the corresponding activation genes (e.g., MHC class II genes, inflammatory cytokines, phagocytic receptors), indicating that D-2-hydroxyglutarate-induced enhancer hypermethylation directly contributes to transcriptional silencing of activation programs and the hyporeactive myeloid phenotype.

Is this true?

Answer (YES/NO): YES